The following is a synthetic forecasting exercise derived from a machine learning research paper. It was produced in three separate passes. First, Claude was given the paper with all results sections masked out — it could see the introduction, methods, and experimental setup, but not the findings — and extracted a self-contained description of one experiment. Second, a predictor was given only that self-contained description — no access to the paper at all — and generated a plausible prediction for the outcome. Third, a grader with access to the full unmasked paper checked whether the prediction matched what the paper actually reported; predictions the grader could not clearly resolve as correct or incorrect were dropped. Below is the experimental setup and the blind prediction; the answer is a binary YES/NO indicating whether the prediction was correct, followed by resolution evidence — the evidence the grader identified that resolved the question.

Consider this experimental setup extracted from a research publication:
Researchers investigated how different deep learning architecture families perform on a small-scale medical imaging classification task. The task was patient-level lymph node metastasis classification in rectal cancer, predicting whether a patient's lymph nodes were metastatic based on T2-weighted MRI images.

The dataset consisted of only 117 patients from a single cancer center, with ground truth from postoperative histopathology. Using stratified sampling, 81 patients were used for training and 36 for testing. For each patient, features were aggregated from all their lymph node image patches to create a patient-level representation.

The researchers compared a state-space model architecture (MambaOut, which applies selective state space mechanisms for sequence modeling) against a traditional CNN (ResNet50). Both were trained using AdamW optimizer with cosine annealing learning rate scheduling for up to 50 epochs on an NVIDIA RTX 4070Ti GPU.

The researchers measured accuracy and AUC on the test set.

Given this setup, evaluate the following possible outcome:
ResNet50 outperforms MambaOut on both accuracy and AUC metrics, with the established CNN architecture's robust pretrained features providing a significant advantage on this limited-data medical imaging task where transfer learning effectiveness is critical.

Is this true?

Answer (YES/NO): YES